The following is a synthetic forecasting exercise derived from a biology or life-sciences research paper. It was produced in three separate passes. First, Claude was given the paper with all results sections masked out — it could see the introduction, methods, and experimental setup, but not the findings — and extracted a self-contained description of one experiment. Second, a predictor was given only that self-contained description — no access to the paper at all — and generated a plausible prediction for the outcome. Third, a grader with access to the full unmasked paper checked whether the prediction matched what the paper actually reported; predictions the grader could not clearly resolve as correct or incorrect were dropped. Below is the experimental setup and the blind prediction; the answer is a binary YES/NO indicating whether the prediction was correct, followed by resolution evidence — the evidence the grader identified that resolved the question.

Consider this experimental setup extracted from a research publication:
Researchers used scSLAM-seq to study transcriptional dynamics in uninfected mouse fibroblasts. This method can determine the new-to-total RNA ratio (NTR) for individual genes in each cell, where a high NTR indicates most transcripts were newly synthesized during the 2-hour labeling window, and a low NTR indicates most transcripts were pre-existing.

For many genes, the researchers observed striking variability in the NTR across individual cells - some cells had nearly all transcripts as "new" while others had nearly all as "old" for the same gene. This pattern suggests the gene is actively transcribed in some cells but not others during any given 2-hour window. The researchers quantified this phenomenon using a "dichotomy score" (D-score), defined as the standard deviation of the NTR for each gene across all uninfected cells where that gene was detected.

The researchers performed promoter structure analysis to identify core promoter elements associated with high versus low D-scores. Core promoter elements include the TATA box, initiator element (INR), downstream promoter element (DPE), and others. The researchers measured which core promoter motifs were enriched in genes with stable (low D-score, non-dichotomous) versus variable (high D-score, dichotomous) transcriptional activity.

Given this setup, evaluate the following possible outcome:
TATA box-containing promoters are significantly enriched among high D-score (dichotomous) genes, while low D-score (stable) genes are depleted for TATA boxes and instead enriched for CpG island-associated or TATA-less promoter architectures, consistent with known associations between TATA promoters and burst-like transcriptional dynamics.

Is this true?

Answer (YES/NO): NO